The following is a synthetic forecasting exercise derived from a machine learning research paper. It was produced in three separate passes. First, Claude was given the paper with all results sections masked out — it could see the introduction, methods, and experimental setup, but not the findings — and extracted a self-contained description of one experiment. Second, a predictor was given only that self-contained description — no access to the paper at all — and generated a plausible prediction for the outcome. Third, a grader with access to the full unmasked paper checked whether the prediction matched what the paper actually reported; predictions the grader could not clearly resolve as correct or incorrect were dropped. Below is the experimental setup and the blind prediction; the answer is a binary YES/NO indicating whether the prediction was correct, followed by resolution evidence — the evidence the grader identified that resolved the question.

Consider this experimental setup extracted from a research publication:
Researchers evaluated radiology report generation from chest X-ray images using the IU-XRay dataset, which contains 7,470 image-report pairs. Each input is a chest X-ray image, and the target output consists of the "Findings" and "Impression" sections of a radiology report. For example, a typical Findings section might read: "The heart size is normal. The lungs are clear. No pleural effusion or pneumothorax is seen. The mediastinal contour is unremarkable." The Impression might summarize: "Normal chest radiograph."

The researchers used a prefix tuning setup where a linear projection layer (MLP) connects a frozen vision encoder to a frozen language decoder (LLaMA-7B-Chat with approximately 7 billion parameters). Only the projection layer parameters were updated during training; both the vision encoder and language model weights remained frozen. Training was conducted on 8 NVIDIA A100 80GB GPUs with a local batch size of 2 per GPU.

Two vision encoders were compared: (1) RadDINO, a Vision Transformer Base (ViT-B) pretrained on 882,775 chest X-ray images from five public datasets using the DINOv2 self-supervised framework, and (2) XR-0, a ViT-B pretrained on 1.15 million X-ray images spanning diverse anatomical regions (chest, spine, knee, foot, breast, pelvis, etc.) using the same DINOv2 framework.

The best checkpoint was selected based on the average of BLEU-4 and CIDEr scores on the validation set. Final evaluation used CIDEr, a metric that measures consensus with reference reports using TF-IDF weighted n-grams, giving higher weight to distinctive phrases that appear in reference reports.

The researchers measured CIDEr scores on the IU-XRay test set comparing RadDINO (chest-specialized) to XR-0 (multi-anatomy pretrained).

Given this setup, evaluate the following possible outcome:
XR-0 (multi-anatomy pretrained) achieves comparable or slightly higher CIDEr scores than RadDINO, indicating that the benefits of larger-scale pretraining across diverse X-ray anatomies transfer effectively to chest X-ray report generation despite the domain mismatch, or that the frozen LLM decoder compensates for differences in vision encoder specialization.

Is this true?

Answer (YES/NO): YES